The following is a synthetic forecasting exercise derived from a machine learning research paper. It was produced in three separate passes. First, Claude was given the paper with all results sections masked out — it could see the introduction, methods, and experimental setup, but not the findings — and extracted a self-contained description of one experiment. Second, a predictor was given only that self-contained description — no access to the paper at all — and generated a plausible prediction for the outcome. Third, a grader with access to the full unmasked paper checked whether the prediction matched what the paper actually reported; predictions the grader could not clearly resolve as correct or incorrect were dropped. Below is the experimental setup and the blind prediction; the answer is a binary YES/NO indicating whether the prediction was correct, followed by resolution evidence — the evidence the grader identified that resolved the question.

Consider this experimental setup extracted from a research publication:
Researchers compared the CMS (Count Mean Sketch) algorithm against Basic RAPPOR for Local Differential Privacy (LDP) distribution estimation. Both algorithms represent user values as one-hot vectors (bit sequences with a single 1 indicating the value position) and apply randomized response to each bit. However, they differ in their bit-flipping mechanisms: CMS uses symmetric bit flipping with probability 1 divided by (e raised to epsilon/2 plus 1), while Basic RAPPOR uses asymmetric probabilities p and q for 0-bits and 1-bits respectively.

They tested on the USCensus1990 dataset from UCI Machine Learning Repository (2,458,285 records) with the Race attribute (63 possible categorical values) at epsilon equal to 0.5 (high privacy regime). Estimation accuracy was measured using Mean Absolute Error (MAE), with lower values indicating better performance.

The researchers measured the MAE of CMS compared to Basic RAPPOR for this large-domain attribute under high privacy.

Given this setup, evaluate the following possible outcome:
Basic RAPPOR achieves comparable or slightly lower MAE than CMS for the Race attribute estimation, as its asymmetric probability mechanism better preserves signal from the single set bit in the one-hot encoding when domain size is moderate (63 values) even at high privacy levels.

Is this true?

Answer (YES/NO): YES